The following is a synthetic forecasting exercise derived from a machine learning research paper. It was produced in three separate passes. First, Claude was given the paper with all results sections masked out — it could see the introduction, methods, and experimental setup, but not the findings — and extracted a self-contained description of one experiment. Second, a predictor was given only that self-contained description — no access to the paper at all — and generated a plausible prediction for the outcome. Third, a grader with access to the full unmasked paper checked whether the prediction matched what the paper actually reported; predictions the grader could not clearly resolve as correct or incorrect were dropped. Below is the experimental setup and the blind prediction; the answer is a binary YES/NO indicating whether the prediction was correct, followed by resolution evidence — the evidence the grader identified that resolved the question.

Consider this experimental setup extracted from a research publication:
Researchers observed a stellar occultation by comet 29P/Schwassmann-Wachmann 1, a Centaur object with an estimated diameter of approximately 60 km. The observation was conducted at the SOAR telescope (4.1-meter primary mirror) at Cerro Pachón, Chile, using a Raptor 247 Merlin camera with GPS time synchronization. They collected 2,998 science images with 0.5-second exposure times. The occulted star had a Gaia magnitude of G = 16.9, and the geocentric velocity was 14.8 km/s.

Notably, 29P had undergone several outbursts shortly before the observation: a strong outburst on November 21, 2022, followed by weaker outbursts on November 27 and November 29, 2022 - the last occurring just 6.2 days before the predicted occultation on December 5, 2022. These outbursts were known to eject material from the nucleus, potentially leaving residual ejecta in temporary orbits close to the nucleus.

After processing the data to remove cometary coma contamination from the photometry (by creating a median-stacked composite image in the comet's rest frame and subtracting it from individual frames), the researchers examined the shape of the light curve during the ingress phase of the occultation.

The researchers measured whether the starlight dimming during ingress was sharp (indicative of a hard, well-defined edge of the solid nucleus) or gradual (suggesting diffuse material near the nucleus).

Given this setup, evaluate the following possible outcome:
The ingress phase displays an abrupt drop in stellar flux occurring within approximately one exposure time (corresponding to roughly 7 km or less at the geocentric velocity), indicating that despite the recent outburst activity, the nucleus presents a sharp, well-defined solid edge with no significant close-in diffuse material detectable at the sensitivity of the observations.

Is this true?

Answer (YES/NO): NO